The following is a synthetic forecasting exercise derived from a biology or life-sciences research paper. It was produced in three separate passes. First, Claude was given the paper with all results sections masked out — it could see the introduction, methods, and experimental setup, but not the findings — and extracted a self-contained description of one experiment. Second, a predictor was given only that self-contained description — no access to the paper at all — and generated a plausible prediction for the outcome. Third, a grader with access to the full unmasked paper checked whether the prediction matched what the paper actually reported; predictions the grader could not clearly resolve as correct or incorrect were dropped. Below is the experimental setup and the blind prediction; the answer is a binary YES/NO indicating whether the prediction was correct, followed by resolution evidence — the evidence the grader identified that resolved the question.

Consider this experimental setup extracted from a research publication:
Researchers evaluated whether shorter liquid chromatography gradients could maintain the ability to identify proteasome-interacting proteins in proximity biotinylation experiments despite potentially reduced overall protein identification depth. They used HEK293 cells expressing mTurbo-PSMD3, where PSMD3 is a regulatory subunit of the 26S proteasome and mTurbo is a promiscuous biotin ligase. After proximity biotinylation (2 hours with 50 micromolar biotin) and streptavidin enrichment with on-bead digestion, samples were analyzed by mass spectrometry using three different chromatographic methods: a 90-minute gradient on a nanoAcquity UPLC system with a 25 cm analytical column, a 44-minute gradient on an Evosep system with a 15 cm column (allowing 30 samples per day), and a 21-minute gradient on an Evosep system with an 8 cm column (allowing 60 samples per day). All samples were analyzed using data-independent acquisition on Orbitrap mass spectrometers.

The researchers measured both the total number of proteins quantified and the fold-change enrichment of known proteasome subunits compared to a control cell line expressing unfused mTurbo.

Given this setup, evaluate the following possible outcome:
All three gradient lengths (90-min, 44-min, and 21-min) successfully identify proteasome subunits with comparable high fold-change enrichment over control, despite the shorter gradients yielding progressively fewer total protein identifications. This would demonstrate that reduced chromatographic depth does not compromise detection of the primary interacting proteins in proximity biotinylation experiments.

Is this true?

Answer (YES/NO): YES